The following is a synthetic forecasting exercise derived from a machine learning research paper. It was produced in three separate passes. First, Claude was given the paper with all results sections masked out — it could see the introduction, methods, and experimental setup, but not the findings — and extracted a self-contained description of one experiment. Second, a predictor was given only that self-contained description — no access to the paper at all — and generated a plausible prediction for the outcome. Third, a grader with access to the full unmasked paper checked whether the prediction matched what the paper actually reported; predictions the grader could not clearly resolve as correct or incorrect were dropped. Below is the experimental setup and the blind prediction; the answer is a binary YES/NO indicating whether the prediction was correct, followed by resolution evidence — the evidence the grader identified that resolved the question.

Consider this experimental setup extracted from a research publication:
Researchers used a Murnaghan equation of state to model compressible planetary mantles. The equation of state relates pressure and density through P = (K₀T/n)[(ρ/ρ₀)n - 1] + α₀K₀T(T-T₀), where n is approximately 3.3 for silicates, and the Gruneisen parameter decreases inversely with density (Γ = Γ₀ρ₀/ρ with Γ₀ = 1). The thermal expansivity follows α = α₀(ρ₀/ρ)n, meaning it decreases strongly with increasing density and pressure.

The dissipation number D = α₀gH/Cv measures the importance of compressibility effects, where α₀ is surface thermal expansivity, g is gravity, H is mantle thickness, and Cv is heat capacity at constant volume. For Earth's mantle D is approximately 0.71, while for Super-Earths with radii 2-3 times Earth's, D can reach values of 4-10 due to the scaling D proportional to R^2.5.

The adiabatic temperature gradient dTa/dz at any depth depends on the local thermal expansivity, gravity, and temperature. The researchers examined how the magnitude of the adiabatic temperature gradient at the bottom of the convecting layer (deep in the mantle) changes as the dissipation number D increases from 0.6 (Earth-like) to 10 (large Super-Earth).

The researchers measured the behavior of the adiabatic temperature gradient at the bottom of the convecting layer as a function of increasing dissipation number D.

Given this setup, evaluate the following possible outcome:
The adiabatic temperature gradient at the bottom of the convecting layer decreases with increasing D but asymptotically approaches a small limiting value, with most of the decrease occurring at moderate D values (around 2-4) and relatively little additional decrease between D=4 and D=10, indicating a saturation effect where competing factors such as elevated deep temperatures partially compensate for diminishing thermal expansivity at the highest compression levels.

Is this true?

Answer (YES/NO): NO